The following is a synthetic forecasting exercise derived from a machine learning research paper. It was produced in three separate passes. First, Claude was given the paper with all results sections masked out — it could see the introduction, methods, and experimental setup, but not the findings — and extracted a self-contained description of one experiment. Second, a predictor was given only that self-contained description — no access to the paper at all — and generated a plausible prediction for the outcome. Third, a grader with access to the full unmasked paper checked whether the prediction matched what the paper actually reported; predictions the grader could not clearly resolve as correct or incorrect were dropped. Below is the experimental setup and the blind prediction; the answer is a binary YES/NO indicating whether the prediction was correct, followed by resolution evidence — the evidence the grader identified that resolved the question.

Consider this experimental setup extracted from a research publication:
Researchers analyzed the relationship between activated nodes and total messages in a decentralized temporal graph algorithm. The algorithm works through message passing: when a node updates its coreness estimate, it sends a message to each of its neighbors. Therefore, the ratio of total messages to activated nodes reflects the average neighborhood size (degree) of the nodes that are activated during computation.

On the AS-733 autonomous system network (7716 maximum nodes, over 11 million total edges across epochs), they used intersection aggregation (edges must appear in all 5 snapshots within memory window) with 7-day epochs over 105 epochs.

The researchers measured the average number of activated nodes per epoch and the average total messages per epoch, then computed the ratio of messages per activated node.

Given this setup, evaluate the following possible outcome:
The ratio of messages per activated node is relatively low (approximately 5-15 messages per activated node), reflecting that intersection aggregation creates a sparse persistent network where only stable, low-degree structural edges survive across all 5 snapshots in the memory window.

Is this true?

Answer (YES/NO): NO